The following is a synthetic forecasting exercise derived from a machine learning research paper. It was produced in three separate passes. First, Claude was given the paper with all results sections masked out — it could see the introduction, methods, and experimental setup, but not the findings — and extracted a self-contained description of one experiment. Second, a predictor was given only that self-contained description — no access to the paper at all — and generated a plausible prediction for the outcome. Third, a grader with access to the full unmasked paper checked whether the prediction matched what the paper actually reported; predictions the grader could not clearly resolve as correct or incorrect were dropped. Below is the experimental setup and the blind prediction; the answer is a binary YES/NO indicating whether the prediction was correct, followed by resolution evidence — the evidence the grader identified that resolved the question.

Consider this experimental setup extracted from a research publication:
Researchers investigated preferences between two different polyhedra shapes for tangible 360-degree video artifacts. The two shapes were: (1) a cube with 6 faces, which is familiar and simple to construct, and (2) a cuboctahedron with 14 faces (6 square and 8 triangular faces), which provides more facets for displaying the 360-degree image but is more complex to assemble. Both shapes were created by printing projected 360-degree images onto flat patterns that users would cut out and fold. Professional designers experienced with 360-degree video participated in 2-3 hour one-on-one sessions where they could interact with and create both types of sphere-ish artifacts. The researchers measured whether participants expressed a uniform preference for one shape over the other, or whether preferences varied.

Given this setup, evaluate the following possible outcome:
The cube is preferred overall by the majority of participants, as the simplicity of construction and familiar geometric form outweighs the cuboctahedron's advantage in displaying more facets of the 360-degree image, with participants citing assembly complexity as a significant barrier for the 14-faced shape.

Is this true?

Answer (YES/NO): NO